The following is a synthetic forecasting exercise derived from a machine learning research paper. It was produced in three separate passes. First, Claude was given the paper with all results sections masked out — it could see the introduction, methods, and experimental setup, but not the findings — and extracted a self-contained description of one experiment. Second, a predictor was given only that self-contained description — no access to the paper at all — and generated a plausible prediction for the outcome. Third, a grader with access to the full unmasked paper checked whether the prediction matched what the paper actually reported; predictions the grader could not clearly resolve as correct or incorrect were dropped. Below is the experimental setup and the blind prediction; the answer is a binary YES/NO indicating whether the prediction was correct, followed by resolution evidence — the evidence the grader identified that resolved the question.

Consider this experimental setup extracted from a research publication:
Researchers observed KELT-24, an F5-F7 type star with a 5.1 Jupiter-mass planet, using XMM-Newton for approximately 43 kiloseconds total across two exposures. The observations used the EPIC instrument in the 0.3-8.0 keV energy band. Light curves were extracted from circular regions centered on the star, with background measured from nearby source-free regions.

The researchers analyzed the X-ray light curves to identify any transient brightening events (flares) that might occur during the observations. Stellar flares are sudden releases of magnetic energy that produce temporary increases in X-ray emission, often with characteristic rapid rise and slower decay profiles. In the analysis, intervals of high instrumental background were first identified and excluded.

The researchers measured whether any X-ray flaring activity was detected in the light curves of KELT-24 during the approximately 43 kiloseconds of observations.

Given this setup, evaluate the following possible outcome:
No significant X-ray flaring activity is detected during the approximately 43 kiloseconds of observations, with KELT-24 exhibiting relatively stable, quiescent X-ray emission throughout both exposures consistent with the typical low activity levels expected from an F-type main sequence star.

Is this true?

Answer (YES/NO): NO